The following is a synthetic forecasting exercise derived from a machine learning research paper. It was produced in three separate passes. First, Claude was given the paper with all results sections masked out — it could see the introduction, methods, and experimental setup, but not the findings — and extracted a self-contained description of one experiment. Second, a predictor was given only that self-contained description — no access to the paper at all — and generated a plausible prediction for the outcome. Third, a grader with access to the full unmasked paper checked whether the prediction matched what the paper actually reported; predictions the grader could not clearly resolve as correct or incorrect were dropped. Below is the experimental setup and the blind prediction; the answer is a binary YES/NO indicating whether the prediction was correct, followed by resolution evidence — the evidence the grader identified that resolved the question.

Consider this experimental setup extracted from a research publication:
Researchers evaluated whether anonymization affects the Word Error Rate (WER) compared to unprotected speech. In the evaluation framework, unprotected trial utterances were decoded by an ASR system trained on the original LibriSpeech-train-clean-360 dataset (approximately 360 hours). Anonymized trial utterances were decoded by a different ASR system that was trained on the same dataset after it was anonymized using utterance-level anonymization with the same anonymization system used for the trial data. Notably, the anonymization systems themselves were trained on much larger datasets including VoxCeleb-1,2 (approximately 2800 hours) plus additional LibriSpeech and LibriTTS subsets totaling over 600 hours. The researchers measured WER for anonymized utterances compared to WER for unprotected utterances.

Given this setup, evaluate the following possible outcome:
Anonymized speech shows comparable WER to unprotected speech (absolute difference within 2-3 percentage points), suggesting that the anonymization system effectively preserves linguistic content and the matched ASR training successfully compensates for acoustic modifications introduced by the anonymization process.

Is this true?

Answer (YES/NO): NO